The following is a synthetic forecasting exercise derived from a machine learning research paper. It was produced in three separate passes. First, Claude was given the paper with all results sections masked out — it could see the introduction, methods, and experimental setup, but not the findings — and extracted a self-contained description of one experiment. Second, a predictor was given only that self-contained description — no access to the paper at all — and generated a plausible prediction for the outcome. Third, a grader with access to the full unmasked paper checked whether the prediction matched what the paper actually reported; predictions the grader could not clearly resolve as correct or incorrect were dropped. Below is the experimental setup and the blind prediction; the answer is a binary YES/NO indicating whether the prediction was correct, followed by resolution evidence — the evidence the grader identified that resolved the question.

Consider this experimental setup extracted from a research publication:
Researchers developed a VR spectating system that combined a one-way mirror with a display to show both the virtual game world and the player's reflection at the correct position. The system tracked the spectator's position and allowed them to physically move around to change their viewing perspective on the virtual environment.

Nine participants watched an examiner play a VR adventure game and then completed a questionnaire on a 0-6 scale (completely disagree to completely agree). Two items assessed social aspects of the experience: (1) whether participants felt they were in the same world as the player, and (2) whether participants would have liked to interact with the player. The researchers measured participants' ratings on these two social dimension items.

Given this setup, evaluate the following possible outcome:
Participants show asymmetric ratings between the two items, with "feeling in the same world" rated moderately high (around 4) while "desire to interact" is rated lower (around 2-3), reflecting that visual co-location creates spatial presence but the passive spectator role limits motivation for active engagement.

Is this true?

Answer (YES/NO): NO